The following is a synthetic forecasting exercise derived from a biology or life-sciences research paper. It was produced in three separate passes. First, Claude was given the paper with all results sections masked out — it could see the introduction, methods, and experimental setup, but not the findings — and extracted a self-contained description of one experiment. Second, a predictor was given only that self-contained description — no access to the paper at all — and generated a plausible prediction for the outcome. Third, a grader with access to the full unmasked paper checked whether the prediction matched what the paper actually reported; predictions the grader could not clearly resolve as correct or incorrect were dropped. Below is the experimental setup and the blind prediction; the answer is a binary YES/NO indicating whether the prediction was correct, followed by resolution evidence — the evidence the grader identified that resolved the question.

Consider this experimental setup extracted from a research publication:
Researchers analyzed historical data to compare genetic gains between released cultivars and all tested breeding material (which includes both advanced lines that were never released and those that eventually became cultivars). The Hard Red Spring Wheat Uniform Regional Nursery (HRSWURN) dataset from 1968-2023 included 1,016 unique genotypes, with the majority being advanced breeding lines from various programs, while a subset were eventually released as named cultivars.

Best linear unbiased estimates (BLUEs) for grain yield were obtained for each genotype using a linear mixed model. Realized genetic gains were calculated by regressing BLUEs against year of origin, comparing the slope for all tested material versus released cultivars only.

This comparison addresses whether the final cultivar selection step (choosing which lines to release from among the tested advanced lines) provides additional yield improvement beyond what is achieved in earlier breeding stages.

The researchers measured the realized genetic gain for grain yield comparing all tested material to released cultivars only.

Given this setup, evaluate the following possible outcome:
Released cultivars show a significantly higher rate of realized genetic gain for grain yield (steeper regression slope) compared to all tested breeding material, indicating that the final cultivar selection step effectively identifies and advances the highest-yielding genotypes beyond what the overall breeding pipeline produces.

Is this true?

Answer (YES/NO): NO